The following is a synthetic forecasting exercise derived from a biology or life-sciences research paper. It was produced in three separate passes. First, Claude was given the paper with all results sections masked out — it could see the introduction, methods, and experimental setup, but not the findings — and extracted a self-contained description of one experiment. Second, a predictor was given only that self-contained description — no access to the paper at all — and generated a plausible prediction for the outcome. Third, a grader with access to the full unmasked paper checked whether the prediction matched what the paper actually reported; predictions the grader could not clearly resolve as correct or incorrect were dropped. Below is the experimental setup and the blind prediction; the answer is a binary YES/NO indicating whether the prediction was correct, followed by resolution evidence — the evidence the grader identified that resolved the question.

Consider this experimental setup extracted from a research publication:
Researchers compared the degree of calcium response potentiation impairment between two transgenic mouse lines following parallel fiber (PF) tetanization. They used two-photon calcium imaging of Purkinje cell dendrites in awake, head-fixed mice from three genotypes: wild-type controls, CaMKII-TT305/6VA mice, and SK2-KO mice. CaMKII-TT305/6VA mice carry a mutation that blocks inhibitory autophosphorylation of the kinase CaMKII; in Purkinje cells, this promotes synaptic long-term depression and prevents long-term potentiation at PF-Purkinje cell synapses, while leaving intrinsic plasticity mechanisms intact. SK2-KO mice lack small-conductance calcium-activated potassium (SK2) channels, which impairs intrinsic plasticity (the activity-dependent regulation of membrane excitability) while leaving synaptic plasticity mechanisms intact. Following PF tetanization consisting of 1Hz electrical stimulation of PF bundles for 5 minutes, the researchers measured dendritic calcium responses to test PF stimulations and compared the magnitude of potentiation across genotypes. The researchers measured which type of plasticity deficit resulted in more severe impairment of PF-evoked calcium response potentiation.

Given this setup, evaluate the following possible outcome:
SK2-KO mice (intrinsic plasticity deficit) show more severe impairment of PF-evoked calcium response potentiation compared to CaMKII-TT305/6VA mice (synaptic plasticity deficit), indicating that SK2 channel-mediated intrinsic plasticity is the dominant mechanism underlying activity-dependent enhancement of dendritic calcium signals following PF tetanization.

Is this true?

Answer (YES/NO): YES